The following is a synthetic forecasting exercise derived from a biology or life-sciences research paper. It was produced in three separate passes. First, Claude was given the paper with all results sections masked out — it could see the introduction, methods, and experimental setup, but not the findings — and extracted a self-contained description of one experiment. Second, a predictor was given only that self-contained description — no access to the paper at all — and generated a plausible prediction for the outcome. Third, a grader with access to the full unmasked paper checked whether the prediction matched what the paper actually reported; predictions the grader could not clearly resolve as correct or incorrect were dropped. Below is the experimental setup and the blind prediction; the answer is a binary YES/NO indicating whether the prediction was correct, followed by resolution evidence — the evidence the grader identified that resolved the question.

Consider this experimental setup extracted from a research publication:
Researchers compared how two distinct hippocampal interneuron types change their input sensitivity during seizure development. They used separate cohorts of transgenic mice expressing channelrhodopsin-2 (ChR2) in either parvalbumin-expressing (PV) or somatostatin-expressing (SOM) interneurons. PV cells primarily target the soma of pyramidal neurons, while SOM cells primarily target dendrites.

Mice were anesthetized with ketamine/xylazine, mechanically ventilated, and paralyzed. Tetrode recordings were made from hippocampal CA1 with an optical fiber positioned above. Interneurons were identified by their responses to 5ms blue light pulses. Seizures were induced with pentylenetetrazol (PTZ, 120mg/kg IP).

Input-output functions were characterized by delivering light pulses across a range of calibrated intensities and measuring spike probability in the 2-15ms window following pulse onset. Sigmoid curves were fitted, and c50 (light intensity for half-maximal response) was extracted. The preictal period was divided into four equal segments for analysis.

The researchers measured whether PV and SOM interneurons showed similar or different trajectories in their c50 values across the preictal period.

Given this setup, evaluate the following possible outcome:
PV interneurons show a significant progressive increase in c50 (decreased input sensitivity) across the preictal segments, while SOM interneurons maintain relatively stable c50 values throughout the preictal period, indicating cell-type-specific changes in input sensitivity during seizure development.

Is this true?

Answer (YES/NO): NO